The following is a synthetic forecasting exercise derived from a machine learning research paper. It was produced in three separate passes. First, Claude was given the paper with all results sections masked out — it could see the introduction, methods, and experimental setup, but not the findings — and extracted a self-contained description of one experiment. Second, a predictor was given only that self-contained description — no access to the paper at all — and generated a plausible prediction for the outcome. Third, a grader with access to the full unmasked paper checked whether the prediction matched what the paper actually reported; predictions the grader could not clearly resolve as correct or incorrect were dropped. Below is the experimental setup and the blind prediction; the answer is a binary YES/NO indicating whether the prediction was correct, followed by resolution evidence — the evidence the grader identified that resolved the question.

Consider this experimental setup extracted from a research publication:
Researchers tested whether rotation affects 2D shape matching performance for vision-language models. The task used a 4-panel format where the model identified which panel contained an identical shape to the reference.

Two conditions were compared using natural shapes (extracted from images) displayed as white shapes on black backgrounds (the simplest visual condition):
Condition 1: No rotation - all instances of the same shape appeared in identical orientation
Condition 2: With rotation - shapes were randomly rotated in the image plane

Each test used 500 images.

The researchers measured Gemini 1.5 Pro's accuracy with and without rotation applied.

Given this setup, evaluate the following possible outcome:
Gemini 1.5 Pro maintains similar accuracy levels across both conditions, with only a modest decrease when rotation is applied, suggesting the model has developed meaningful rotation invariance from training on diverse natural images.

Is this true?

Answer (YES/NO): YES